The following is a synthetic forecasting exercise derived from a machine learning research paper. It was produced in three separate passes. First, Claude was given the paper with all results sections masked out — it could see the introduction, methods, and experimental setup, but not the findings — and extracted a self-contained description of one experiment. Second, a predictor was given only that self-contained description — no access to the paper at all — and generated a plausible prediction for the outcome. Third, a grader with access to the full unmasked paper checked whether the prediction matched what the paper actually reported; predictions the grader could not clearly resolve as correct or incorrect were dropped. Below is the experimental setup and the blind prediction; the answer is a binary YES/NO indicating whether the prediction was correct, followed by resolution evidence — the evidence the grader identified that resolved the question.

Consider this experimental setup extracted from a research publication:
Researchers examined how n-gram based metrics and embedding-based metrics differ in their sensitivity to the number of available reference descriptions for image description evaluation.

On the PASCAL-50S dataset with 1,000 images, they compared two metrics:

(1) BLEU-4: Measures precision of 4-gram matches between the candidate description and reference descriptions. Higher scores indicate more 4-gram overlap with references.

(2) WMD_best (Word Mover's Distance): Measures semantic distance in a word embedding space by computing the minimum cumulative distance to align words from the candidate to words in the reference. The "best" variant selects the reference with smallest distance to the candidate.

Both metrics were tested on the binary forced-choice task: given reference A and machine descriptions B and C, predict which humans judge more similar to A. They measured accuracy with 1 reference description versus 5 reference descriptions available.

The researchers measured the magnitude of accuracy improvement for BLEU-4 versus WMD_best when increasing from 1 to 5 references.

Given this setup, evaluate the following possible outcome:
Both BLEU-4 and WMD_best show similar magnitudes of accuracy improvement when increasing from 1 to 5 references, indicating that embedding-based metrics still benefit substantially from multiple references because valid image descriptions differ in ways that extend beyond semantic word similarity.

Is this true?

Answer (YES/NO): YES